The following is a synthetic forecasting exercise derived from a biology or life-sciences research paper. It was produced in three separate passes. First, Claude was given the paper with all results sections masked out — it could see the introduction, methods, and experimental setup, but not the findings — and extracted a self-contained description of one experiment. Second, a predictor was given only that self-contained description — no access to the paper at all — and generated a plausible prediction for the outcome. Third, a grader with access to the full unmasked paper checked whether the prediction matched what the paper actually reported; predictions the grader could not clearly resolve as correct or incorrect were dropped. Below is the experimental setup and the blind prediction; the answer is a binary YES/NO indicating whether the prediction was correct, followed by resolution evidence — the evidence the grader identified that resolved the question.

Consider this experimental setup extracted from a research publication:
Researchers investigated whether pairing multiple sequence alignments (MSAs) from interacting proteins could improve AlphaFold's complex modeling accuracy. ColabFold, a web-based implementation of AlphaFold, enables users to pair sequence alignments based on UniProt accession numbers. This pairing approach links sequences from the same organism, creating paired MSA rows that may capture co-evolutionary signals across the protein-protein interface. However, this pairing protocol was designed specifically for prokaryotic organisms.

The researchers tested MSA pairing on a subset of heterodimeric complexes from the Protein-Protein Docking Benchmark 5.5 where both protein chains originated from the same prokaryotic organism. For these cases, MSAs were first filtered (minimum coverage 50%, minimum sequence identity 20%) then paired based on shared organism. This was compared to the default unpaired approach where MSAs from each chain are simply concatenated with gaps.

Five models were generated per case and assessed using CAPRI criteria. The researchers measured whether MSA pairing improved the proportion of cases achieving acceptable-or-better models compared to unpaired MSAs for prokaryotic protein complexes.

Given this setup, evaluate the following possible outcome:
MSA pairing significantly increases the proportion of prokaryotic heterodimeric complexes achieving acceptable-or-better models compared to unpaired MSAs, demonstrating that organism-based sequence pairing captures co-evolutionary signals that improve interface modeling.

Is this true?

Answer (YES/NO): NO